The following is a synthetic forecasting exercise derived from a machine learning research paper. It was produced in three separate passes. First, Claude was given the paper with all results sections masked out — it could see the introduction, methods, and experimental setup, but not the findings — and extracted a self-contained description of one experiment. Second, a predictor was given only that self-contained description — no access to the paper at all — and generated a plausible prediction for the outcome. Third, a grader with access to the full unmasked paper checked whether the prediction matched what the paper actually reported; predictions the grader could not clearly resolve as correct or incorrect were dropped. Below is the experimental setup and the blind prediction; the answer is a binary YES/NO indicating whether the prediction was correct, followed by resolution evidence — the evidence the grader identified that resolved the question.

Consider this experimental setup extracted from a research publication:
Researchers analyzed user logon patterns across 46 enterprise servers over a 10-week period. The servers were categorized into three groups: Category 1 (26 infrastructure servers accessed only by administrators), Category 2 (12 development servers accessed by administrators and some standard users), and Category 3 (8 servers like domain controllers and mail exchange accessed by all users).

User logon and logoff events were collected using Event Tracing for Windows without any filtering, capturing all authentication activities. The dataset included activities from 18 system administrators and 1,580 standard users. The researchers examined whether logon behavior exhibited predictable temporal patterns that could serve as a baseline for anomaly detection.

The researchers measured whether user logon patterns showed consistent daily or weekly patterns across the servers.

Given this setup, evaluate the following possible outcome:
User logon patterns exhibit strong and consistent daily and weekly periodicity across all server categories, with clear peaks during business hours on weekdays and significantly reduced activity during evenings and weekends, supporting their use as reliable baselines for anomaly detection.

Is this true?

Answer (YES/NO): NO